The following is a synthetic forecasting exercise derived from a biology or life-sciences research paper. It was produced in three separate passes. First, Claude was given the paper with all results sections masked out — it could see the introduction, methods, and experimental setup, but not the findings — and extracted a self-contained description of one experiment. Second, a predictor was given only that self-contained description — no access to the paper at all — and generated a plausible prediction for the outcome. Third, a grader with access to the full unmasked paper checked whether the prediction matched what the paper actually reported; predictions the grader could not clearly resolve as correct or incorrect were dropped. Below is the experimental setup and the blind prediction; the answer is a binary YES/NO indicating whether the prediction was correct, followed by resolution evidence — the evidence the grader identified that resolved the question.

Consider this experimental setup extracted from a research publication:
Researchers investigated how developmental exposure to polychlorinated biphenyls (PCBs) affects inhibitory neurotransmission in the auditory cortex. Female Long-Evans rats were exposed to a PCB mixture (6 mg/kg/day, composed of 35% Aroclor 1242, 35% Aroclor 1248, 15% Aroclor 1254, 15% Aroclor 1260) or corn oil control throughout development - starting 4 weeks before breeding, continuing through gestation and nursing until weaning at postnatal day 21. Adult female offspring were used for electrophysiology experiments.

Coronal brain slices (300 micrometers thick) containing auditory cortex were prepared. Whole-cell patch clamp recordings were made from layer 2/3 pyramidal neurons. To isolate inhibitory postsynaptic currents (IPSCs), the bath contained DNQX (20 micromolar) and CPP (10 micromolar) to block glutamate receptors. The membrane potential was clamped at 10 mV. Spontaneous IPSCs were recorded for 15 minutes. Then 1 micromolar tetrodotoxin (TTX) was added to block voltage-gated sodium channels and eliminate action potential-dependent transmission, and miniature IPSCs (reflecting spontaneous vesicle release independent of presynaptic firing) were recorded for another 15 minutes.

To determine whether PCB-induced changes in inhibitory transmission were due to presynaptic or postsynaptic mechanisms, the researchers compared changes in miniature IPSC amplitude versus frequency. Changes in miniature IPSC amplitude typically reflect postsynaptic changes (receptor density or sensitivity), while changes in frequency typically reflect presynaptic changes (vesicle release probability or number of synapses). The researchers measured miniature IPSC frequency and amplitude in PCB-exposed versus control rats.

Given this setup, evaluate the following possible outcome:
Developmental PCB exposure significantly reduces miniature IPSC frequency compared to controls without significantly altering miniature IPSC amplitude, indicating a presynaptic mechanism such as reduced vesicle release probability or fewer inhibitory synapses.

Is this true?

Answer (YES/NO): NO